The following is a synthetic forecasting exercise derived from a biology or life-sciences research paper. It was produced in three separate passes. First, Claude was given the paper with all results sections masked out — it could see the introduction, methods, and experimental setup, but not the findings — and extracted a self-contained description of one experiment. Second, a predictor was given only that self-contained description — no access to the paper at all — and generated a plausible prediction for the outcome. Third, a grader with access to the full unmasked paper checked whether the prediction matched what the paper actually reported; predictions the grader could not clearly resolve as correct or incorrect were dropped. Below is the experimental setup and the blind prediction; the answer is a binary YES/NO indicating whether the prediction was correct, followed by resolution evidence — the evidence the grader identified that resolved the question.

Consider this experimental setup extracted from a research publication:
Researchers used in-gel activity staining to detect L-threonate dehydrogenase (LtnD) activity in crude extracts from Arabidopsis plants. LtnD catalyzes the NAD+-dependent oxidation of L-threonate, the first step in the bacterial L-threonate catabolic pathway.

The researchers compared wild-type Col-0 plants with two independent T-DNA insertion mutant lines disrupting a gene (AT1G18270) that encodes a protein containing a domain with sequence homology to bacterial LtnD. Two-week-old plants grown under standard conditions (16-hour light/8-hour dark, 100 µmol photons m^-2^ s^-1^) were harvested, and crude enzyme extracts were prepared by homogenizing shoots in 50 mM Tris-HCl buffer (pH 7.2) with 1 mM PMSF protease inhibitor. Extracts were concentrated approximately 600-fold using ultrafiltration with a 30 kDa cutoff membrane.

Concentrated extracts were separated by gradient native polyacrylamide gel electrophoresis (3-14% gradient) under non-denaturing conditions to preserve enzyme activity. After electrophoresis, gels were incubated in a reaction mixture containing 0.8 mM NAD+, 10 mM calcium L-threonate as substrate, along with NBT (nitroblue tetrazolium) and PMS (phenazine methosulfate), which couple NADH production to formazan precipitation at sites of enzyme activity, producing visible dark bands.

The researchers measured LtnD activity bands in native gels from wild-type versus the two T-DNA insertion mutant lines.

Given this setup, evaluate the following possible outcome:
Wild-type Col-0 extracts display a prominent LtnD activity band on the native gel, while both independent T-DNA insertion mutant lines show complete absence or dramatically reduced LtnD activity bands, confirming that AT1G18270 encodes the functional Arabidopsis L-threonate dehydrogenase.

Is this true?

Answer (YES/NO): YES